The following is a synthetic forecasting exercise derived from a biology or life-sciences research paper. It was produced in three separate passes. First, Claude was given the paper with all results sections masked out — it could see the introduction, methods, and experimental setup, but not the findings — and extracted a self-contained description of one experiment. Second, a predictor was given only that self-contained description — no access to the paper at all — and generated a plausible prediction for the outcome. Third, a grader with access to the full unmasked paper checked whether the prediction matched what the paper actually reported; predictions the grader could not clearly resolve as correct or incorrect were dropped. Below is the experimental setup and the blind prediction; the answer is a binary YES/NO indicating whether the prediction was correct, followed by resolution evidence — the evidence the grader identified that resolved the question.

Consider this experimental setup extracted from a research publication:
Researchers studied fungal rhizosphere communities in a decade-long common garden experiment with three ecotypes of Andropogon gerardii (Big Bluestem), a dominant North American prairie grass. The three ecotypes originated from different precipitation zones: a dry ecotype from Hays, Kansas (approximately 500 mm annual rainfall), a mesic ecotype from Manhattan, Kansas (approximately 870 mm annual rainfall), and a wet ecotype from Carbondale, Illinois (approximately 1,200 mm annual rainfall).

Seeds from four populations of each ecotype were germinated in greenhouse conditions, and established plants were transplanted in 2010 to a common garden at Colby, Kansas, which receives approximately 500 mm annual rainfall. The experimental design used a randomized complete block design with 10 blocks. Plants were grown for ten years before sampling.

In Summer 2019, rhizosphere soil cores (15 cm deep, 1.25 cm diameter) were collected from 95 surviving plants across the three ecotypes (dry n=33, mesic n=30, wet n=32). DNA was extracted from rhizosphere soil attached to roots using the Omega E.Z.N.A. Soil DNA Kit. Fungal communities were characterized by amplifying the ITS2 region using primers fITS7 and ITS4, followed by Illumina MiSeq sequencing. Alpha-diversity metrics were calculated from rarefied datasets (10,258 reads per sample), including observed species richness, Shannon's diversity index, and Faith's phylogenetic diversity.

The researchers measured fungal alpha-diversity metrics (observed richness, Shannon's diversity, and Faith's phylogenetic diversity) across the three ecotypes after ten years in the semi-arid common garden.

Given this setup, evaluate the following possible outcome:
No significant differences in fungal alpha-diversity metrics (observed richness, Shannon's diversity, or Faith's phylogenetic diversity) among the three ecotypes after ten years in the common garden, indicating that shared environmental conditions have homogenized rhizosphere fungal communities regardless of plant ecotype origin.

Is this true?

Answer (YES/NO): YES